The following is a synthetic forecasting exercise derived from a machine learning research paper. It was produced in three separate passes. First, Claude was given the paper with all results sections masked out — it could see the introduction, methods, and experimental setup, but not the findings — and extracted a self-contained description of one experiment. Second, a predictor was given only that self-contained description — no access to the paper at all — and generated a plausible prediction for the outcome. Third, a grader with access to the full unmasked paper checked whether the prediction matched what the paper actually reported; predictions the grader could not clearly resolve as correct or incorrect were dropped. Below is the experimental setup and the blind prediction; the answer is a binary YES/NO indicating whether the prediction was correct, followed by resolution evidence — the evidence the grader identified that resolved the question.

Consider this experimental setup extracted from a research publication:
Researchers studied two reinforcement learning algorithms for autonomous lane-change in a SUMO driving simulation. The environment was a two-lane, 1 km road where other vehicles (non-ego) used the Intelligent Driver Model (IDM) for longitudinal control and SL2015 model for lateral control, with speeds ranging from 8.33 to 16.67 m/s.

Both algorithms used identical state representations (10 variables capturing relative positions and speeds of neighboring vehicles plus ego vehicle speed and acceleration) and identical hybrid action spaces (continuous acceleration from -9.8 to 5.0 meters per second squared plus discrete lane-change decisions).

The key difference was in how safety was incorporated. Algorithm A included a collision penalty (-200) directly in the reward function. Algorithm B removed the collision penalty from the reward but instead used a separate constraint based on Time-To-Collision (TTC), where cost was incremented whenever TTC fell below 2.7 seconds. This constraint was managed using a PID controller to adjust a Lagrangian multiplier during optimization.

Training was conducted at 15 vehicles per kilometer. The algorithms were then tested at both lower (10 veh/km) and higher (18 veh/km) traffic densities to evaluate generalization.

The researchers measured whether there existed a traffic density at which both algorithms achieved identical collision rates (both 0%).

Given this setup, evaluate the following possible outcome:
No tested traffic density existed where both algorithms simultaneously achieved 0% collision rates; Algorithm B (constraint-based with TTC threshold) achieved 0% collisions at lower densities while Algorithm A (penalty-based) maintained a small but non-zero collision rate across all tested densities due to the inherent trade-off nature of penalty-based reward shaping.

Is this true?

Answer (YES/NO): NO